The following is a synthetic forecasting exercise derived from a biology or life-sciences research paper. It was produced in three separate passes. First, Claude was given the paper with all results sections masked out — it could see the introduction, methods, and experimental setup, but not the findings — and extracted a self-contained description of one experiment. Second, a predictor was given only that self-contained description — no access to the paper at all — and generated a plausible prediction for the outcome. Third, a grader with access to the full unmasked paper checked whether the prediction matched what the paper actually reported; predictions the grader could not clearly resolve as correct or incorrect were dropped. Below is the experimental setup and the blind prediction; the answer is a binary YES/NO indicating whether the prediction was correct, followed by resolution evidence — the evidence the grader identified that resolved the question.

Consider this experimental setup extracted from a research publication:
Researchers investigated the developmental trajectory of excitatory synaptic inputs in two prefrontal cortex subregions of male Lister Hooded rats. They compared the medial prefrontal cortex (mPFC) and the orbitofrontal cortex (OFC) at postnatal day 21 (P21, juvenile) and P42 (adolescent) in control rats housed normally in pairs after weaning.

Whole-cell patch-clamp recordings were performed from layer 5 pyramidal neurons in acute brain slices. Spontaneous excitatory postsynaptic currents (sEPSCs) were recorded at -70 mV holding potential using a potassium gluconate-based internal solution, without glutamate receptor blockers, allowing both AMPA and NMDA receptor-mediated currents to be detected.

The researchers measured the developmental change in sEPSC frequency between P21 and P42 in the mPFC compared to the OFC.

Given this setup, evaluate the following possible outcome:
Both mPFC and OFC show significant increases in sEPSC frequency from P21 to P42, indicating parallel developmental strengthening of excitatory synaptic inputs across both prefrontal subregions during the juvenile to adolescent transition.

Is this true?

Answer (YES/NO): NO